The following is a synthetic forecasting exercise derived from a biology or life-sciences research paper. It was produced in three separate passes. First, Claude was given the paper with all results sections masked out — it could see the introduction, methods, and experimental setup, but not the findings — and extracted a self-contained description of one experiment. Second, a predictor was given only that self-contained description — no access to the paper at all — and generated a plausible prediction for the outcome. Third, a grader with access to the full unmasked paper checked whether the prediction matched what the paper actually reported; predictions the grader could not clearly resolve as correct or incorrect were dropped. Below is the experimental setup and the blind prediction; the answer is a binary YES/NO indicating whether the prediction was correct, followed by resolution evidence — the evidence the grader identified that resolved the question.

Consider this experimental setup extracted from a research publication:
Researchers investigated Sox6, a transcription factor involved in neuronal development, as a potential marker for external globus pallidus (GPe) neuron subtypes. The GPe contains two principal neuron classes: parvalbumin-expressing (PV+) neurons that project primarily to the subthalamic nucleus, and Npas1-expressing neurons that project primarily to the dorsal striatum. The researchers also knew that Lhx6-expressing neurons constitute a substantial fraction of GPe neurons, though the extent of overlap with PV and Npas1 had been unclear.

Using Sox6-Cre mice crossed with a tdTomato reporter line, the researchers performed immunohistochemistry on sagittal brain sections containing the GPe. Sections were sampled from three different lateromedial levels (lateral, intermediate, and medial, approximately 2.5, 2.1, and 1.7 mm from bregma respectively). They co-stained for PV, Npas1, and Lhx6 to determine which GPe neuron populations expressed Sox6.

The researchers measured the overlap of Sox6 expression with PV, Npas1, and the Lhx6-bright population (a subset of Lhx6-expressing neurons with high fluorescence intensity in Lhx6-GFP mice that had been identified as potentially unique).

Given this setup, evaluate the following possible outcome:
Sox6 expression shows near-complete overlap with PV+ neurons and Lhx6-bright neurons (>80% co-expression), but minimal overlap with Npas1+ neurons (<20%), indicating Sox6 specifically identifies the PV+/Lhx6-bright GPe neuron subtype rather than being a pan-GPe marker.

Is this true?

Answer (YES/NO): NO